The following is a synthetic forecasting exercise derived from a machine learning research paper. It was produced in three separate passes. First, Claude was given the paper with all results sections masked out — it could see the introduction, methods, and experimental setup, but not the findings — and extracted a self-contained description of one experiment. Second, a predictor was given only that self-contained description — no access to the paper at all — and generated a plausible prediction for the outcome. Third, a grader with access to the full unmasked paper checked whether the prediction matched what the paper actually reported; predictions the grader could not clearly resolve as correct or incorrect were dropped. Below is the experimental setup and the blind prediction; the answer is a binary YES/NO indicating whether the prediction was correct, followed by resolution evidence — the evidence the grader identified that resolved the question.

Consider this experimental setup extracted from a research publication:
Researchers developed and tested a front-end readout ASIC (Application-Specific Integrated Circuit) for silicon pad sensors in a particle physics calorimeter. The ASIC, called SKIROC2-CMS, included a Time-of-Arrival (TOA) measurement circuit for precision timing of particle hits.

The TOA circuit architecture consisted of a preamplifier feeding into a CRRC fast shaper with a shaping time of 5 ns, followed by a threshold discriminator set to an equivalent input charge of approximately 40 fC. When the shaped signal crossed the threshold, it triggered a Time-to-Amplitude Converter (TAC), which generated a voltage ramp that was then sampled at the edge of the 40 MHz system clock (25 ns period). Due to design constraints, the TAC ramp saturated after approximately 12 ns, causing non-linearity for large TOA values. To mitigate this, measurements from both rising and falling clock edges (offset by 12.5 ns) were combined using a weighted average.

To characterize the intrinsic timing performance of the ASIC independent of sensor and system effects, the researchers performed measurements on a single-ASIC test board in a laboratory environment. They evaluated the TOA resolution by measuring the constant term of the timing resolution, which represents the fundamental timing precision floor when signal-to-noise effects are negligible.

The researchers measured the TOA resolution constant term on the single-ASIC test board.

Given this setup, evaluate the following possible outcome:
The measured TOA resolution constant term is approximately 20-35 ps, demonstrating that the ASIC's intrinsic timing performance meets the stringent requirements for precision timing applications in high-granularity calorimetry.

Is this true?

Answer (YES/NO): NO